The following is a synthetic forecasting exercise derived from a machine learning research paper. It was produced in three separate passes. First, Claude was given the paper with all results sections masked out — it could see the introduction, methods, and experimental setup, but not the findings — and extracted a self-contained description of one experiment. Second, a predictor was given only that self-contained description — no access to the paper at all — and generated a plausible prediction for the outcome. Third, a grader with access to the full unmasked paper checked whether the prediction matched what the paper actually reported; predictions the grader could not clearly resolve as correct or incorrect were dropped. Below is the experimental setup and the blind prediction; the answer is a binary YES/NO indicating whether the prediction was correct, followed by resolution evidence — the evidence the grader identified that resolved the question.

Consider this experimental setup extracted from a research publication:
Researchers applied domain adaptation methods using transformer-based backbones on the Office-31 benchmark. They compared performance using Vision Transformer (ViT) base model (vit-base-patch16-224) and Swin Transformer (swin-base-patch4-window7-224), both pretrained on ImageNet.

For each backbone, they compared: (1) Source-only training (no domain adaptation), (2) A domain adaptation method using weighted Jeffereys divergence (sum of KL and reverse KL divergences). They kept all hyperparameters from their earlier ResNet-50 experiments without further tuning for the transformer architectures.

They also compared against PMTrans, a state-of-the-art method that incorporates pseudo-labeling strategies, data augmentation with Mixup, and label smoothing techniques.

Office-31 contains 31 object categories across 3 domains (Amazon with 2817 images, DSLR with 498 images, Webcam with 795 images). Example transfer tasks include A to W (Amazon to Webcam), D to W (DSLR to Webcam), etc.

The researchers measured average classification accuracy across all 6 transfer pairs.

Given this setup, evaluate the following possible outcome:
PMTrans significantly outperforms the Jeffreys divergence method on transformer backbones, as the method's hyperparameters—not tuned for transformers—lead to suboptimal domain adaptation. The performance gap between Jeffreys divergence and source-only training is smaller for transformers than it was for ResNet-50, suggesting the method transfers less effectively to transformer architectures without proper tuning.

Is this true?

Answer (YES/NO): NO